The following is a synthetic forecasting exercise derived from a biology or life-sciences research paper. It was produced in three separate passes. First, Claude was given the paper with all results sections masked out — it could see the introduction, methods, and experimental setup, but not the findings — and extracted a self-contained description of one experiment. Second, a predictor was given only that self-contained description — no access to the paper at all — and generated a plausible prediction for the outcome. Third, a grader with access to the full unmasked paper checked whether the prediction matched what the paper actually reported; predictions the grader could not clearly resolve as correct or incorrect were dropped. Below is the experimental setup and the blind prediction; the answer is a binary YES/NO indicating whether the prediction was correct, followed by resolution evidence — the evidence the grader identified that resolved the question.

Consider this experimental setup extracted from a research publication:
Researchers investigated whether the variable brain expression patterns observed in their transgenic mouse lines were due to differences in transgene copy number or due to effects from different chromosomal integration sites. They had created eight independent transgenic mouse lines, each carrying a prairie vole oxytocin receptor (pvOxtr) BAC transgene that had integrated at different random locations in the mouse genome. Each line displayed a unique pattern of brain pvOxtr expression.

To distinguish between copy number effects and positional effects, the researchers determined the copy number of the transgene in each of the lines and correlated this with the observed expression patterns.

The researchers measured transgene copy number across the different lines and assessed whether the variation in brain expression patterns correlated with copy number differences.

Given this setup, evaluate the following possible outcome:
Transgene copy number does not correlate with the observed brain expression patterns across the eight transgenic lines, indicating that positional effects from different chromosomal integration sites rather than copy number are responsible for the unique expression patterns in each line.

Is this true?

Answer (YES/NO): YES